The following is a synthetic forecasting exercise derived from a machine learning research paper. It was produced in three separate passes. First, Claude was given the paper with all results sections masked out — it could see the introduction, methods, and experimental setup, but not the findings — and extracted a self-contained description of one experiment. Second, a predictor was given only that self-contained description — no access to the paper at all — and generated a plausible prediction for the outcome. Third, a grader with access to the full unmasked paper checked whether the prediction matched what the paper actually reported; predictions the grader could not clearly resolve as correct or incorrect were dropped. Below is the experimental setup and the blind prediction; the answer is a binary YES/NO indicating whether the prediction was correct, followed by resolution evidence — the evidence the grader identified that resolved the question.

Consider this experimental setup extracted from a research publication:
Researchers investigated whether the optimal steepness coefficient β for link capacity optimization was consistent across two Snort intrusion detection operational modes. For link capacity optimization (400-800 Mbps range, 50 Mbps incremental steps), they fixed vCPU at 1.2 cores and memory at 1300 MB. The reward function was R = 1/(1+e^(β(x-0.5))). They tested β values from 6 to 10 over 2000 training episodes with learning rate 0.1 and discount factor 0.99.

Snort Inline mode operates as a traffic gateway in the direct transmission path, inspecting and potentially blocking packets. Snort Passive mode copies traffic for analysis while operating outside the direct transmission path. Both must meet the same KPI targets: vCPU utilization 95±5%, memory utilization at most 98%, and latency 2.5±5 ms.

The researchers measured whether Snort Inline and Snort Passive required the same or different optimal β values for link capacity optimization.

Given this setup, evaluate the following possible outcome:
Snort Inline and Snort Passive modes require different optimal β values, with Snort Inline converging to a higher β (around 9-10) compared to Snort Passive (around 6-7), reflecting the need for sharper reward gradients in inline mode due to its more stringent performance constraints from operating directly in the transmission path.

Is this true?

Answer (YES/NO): NO